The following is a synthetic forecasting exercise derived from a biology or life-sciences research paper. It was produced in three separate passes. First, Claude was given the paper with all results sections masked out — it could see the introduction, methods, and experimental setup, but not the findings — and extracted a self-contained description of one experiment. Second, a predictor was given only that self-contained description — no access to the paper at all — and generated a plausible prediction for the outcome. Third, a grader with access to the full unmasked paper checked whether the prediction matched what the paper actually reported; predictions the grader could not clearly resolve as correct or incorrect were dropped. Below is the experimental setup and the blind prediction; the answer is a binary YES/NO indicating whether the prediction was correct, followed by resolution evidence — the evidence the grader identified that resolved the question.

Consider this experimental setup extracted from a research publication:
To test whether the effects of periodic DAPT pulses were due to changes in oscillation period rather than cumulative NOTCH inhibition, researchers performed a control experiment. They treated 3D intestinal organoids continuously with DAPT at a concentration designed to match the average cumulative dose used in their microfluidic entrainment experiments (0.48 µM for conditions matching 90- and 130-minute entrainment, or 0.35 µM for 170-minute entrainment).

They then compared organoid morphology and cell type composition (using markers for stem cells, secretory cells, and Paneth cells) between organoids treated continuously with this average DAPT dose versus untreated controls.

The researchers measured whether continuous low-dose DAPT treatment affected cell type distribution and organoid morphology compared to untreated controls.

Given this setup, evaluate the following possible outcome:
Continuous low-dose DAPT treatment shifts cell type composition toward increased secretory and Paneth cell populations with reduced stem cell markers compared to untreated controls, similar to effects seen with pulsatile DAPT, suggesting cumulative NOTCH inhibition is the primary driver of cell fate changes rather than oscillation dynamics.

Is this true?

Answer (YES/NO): NO